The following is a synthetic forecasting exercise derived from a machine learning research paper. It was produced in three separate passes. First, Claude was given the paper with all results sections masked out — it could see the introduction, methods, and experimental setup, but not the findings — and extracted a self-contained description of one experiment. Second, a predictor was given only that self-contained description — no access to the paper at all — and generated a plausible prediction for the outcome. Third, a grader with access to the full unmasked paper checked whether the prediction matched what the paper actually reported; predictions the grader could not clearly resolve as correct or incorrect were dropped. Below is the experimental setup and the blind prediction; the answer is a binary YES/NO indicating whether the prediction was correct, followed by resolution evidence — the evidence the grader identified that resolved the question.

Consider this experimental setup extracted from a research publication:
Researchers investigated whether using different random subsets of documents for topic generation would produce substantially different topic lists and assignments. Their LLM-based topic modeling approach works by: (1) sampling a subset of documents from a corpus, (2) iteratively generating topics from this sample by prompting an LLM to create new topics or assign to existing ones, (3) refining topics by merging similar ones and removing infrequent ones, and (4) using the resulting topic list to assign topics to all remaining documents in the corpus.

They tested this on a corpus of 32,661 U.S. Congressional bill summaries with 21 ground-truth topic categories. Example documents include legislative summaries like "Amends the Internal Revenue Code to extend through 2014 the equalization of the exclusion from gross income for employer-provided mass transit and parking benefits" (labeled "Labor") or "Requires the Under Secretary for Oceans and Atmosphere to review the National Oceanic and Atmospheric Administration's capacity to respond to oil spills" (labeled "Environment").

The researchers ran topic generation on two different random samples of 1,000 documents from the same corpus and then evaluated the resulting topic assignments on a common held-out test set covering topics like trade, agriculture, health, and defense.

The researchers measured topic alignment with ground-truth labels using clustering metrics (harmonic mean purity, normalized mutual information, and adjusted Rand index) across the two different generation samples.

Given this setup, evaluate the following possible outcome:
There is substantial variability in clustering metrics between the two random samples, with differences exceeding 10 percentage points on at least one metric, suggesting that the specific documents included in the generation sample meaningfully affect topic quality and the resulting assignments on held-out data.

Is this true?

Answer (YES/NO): NO